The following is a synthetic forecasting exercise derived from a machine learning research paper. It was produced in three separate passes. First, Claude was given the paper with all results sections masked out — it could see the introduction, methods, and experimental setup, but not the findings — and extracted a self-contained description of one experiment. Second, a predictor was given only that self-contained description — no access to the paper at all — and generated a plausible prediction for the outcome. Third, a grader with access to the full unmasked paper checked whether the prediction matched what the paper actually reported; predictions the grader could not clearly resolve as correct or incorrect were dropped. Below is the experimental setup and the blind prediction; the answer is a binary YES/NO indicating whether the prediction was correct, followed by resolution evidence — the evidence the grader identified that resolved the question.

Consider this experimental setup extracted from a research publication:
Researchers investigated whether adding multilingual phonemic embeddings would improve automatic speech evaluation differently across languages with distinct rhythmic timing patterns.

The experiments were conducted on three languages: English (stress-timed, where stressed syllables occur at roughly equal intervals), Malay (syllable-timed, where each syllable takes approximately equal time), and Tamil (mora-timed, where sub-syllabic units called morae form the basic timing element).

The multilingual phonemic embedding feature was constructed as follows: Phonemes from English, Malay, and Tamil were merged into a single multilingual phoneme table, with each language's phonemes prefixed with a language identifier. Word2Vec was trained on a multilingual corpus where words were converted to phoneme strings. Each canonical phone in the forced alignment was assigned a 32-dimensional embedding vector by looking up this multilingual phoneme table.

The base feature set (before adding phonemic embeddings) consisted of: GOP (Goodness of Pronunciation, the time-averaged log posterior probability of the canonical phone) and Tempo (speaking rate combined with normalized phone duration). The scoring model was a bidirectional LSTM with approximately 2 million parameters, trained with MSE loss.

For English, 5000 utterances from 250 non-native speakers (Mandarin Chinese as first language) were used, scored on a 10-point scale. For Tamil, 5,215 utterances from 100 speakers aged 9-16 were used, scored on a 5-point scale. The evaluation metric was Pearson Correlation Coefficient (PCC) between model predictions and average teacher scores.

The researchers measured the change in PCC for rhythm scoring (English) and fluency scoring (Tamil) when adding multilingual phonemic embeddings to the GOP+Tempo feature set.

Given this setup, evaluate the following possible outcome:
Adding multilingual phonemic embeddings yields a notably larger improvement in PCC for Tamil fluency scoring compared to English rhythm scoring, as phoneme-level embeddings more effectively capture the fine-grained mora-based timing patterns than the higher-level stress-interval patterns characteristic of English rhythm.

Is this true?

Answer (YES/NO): NO